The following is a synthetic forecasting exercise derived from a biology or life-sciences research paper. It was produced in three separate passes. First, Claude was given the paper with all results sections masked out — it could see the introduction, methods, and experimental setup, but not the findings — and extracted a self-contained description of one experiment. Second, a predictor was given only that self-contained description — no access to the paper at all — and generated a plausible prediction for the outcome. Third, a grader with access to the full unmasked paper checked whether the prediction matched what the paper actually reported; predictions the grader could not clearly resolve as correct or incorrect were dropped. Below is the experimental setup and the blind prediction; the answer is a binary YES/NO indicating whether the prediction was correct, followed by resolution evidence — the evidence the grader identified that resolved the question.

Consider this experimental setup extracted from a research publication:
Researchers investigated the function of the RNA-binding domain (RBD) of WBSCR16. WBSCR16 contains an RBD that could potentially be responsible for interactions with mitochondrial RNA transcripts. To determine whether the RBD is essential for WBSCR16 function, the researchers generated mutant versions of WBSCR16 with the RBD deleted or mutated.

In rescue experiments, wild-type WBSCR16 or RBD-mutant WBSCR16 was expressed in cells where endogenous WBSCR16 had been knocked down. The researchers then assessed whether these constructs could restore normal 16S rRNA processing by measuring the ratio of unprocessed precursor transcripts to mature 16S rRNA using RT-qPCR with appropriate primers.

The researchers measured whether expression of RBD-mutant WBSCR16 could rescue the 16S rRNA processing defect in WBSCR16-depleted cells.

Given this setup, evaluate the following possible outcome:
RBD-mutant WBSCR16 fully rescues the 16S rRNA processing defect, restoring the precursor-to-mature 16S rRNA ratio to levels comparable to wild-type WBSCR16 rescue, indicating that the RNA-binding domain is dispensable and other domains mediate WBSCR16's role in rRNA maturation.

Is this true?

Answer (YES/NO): NO